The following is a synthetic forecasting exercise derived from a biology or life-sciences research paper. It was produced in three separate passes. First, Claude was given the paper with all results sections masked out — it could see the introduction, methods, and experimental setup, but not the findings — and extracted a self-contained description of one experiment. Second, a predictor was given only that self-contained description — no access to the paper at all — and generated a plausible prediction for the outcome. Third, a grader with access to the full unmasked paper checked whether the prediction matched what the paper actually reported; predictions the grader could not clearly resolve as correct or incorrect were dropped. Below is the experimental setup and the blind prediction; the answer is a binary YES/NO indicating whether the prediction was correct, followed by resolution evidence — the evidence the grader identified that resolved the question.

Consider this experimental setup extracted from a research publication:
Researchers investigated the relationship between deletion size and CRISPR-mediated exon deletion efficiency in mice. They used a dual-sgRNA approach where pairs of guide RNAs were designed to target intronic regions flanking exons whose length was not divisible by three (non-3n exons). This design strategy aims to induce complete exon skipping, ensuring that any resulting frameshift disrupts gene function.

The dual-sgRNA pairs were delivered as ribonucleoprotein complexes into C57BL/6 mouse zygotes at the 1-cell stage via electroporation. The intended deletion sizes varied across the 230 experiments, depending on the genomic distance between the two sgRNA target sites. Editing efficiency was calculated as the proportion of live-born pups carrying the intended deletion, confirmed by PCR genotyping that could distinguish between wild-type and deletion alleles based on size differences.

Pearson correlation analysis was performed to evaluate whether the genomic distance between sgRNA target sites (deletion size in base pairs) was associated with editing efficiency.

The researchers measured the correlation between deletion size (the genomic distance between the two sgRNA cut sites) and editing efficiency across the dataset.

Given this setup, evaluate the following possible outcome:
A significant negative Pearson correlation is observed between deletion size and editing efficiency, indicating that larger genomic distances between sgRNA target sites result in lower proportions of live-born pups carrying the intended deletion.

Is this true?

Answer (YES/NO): NO